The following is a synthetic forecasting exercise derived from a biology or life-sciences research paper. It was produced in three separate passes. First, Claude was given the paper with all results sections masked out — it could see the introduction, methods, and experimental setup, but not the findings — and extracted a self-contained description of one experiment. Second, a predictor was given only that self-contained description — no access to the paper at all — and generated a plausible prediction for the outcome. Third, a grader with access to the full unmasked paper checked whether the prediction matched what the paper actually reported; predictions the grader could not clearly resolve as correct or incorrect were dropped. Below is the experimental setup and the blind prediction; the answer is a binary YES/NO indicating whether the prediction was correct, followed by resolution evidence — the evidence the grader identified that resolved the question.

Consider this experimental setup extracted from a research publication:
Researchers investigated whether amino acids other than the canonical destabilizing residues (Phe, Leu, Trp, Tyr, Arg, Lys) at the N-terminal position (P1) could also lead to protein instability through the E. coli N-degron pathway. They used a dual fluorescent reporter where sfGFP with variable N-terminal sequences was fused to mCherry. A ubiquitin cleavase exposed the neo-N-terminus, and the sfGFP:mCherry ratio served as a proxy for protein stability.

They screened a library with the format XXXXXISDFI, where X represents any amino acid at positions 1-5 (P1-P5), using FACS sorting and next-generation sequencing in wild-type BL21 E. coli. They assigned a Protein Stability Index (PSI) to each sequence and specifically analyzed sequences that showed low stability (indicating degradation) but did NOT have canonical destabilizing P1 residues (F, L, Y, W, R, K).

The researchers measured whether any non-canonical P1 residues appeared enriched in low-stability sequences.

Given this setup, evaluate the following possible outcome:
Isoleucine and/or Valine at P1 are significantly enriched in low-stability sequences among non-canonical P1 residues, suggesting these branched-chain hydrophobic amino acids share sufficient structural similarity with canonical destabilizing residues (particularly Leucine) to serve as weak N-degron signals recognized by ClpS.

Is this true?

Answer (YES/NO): NO